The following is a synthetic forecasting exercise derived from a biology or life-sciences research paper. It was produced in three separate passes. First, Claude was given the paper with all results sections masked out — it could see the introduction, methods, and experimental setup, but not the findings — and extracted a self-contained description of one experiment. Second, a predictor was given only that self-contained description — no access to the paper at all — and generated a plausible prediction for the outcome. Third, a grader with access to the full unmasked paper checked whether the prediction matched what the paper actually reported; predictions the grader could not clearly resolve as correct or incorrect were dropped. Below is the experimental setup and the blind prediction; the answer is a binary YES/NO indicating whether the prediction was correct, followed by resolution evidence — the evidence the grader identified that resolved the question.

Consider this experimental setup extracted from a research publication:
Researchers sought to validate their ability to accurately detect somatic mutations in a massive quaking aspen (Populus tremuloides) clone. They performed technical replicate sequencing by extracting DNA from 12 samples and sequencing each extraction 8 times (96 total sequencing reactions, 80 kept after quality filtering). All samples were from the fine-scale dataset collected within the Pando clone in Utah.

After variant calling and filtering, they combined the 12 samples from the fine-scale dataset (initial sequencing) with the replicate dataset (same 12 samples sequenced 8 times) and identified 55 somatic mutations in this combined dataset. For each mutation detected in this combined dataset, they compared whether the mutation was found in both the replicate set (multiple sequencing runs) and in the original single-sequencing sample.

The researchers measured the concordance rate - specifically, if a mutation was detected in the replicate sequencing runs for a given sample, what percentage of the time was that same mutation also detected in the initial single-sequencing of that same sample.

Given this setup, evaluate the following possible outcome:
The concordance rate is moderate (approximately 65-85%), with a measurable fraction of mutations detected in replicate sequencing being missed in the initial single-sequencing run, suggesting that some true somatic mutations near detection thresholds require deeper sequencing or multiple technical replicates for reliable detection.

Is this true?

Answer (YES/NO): NO